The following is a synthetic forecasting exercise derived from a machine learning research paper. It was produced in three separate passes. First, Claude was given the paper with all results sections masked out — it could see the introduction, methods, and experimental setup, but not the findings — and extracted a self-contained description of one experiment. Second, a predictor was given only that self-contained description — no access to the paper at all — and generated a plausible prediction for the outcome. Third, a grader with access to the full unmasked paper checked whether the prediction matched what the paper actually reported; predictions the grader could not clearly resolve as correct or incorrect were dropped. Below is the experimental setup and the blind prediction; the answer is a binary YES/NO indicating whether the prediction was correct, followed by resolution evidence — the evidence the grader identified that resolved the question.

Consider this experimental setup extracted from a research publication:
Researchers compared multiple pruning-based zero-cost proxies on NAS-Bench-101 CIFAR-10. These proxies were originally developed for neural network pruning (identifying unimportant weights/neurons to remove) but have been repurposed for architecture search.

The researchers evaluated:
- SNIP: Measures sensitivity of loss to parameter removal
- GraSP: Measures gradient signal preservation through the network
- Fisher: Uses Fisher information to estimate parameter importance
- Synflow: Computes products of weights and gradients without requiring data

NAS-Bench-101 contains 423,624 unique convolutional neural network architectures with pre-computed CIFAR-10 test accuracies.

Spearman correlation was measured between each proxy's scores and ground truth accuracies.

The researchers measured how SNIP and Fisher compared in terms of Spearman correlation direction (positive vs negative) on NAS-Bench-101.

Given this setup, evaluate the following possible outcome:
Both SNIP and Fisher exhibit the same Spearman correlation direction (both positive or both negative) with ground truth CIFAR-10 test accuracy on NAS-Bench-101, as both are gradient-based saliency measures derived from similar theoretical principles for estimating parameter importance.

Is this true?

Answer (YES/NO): YES